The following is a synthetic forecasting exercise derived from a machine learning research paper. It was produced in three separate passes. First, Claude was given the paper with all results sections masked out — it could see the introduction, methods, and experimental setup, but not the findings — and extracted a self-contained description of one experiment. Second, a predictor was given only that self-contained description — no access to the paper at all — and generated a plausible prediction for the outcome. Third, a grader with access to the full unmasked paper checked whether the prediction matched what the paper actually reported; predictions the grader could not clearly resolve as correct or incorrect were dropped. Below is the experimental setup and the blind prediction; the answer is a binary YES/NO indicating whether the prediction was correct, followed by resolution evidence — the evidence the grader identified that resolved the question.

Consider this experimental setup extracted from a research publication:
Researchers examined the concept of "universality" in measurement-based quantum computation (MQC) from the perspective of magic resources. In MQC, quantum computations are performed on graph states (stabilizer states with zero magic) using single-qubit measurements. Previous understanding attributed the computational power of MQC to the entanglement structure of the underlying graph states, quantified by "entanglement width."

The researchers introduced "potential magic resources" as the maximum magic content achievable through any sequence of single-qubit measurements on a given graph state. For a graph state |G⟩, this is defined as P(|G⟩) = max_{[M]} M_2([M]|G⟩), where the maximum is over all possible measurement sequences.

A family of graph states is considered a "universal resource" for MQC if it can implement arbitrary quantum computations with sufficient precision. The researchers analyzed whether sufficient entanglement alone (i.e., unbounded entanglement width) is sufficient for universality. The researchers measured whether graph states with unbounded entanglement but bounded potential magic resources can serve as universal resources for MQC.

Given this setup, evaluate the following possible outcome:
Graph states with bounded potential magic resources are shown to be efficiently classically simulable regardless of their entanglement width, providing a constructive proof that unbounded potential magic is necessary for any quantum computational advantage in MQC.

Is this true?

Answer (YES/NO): NO